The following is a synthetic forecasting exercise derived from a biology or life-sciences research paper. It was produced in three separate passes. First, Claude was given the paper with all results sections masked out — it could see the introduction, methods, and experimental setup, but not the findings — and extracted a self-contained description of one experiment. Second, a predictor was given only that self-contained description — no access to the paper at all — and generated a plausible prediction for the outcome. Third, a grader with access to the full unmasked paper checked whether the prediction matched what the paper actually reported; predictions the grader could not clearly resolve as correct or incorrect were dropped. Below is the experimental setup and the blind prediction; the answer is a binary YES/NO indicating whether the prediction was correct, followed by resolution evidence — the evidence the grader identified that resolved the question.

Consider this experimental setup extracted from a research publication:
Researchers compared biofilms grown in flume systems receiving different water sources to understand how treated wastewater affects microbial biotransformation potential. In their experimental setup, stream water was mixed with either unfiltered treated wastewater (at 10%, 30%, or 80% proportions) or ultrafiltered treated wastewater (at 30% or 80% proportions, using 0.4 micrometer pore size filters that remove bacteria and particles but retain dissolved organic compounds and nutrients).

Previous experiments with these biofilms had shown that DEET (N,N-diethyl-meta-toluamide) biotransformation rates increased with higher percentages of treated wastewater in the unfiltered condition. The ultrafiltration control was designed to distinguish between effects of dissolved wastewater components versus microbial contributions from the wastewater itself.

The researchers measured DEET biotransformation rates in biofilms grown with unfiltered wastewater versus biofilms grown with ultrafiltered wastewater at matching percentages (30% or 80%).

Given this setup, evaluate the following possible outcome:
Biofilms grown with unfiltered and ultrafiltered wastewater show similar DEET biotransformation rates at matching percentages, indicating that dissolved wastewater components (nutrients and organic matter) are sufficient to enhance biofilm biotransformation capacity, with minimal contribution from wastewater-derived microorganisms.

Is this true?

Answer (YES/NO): NO